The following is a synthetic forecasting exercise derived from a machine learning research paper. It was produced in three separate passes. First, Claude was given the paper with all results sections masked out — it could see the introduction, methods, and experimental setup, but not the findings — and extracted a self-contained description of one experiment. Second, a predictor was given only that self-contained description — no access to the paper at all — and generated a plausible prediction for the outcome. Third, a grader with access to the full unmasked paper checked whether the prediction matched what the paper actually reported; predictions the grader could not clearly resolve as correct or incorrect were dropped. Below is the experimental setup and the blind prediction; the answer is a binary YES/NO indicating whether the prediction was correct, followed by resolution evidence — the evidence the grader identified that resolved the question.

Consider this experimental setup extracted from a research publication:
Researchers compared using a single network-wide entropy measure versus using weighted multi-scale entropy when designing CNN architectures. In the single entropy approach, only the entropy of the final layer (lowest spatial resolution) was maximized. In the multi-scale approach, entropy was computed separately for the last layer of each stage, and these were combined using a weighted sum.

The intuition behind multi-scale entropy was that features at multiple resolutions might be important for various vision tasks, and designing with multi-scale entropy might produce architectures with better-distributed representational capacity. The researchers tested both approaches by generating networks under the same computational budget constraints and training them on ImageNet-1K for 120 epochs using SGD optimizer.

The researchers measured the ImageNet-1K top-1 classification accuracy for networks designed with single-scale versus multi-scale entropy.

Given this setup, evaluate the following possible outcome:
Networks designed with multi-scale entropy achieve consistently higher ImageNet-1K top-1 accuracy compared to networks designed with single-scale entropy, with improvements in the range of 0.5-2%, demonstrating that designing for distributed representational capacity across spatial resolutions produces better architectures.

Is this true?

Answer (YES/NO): NO